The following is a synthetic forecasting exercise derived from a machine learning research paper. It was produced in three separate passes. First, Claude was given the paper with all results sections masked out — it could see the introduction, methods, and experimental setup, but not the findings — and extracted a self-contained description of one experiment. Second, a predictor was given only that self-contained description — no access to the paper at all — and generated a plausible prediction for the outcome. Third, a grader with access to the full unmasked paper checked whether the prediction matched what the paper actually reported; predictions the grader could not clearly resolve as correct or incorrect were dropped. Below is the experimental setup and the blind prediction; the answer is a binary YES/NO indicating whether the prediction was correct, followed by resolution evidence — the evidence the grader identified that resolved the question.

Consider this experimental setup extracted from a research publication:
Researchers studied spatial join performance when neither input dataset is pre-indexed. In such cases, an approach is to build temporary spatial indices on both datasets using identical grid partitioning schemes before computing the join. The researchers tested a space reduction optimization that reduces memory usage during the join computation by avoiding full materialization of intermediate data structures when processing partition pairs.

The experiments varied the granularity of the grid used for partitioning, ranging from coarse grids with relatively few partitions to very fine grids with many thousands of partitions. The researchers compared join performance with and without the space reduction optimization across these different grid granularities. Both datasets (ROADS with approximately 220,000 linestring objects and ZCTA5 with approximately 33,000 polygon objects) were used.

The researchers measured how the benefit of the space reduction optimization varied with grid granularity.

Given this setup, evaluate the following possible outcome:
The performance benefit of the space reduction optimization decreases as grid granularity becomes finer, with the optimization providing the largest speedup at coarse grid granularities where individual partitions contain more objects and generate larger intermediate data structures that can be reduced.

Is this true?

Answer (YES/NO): NO